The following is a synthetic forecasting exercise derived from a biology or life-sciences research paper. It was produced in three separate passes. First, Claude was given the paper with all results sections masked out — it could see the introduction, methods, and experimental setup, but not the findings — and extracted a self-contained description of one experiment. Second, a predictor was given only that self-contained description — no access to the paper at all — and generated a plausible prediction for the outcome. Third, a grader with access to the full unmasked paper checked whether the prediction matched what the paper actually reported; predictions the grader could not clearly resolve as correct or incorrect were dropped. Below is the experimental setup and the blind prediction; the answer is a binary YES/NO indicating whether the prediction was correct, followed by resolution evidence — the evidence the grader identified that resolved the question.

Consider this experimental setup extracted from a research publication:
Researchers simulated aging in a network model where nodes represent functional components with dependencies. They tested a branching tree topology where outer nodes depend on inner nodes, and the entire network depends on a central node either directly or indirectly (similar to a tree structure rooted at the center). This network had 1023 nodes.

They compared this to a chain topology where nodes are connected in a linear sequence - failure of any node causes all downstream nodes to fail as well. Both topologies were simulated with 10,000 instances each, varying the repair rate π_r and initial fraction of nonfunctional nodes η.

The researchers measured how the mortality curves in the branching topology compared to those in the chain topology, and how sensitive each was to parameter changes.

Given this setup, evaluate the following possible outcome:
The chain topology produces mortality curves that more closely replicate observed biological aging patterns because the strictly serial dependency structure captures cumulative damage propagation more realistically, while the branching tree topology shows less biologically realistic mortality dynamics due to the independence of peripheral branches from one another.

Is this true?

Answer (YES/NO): NO